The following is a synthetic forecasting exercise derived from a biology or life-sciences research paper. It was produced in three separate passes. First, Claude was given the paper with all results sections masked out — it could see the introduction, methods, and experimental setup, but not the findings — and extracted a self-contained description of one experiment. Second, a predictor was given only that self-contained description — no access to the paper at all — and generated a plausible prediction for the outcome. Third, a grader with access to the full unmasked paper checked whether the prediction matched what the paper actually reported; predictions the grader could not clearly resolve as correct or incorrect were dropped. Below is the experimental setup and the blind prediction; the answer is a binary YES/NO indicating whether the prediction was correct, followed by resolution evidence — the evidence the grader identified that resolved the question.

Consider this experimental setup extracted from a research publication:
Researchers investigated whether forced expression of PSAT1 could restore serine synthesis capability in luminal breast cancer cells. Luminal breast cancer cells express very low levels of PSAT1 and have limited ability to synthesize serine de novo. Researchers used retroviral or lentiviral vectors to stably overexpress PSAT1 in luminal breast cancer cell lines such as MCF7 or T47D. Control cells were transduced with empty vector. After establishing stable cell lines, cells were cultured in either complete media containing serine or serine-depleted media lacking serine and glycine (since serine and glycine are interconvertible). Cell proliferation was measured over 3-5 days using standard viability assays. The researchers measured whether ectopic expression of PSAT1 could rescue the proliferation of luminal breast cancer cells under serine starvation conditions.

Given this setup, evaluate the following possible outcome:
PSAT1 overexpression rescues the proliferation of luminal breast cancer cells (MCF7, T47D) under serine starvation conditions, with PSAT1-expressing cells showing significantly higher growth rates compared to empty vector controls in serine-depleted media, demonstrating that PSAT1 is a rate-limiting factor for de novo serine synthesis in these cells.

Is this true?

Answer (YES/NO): YES